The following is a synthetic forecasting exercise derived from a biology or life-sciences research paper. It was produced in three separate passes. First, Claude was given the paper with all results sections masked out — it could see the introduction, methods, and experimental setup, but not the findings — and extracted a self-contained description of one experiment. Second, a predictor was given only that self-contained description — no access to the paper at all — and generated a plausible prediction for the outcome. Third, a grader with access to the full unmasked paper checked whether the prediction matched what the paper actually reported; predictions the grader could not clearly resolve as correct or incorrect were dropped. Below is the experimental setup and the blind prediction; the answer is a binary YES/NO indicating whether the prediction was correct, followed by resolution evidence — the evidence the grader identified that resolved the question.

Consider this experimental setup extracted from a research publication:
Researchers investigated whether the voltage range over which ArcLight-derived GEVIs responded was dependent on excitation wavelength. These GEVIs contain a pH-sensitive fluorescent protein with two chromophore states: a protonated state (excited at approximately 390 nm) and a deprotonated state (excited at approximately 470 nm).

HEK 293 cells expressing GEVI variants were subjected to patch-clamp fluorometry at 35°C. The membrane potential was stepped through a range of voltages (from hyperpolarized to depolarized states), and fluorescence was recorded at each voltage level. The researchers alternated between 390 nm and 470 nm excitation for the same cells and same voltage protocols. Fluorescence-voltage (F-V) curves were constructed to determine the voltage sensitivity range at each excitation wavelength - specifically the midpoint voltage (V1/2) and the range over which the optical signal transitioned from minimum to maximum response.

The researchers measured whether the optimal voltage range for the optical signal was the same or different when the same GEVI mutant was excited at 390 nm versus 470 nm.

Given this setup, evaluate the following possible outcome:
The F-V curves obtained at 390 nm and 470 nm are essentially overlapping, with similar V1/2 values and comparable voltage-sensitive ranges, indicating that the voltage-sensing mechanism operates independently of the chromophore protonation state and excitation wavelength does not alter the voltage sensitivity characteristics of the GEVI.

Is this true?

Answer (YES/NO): NO